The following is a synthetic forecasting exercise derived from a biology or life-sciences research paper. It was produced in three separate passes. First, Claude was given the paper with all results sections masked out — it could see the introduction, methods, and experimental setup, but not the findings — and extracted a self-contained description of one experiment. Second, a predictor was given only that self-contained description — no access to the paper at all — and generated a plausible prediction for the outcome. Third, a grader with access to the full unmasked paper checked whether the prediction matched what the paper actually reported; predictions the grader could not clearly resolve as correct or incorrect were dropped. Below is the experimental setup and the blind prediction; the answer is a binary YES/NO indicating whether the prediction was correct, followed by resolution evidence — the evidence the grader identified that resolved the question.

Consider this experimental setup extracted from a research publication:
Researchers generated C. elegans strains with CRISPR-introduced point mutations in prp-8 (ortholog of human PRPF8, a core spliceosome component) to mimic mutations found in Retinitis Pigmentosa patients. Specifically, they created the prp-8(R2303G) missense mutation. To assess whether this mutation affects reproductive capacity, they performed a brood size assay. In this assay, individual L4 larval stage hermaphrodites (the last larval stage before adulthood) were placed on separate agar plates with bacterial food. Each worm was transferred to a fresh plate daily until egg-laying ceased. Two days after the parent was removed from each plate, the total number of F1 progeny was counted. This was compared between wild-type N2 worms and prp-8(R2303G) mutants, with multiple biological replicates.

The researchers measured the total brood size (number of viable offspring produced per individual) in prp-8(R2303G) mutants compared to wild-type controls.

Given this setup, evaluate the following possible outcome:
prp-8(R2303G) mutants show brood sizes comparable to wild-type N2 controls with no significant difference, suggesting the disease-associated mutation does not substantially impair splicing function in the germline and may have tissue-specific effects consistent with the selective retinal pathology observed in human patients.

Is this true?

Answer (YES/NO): YES